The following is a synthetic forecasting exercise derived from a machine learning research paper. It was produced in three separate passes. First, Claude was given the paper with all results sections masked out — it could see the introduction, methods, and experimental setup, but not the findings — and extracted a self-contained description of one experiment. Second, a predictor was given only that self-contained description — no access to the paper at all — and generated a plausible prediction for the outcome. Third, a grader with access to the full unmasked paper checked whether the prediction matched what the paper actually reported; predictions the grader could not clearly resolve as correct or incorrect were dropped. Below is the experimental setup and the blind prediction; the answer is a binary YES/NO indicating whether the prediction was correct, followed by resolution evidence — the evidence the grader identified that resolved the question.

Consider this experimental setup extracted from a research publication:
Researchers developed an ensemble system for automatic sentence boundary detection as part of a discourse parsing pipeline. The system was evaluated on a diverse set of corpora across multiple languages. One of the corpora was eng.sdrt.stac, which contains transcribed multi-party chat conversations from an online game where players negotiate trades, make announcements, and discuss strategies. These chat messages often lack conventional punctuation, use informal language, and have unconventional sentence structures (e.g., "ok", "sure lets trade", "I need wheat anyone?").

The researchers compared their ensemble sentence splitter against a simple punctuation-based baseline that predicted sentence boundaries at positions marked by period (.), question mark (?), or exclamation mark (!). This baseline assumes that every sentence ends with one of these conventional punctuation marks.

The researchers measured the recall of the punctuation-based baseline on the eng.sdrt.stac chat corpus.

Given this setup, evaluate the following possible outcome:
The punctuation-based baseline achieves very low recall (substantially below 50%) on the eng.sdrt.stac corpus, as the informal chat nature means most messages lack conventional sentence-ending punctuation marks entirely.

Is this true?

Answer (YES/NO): YES